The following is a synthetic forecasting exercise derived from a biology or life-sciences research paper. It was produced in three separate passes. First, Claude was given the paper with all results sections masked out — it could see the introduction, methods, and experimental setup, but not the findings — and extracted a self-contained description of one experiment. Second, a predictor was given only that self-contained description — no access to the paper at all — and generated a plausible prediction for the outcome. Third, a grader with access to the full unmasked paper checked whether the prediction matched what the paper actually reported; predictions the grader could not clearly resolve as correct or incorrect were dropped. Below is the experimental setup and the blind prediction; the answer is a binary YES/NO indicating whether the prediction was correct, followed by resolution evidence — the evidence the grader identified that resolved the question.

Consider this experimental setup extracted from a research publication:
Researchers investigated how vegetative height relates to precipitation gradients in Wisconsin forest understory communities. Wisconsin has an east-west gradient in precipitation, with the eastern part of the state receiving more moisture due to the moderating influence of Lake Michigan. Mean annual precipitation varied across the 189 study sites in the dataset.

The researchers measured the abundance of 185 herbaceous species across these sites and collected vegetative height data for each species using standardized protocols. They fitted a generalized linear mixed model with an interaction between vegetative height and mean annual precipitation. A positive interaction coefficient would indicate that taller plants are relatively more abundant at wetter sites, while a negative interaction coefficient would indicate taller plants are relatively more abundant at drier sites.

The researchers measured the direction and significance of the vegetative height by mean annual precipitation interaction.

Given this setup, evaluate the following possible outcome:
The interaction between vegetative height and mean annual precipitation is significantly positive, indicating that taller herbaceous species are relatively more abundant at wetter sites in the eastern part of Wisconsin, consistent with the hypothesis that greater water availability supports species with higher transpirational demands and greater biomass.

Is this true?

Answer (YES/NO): NO